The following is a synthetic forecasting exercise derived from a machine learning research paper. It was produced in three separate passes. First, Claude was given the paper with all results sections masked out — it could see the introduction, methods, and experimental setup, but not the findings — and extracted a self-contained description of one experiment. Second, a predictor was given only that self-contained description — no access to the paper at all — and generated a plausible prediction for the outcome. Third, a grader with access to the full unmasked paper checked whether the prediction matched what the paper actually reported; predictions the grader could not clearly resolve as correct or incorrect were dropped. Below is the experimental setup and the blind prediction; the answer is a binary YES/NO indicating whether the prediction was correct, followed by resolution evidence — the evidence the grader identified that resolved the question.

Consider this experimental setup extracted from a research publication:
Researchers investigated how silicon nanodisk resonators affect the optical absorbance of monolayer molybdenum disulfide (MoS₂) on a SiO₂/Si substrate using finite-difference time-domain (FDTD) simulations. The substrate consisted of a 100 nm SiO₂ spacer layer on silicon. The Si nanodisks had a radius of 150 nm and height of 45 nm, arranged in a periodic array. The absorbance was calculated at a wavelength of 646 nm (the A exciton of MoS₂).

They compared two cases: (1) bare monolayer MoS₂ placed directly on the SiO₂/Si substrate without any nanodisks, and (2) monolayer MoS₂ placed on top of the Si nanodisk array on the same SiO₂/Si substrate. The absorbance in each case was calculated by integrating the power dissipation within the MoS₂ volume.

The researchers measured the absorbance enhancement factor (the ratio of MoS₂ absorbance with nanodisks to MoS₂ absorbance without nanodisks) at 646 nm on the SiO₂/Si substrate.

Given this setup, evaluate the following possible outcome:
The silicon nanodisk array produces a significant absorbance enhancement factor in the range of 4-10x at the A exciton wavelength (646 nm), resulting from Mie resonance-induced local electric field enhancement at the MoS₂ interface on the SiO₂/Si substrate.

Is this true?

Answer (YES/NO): NO